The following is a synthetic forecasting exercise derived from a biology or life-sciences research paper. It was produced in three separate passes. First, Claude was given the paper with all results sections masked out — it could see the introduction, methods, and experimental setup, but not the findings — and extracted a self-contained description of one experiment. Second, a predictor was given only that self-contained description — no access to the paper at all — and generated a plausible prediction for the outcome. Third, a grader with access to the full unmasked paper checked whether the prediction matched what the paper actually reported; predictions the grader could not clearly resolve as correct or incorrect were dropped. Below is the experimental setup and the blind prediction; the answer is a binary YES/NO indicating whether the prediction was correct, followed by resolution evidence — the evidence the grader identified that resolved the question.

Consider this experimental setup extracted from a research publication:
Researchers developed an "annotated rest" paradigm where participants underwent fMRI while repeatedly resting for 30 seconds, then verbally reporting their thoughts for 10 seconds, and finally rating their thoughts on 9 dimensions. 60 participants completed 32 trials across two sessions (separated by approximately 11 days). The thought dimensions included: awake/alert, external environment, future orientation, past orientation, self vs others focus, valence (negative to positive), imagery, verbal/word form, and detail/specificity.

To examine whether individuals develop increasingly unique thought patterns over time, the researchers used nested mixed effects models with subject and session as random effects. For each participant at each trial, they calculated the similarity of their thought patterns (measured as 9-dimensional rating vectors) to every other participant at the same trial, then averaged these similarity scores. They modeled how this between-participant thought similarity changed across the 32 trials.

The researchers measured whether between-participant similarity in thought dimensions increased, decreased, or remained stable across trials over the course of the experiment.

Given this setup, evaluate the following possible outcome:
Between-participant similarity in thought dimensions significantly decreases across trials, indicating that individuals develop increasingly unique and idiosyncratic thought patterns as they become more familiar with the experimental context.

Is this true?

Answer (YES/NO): YES